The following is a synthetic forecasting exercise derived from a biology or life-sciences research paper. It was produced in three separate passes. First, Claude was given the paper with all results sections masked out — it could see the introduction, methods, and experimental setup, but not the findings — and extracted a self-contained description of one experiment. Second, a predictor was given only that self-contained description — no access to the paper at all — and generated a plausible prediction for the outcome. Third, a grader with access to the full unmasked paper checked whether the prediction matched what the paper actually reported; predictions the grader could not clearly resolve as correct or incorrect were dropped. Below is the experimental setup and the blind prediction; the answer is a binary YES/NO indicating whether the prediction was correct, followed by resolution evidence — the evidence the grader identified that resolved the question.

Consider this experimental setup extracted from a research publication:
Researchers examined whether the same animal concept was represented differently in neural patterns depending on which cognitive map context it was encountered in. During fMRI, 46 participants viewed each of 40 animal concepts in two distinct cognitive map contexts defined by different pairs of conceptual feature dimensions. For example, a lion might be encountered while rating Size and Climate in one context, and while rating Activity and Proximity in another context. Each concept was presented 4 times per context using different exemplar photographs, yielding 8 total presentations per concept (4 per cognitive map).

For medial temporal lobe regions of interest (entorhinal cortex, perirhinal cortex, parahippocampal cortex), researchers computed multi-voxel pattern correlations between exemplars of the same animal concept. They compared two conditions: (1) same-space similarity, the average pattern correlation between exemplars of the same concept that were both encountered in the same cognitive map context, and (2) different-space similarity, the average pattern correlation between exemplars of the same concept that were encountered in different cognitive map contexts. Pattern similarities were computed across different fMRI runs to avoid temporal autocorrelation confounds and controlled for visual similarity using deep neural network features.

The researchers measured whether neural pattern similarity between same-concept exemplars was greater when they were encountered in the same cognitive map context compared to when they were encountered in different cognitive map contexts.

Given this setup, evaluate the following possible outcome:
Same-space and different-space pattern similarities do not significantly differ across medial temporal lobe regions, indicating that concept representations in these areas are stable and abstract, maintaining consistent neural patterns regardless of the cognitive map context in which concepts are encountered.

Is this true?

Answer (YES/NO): NO